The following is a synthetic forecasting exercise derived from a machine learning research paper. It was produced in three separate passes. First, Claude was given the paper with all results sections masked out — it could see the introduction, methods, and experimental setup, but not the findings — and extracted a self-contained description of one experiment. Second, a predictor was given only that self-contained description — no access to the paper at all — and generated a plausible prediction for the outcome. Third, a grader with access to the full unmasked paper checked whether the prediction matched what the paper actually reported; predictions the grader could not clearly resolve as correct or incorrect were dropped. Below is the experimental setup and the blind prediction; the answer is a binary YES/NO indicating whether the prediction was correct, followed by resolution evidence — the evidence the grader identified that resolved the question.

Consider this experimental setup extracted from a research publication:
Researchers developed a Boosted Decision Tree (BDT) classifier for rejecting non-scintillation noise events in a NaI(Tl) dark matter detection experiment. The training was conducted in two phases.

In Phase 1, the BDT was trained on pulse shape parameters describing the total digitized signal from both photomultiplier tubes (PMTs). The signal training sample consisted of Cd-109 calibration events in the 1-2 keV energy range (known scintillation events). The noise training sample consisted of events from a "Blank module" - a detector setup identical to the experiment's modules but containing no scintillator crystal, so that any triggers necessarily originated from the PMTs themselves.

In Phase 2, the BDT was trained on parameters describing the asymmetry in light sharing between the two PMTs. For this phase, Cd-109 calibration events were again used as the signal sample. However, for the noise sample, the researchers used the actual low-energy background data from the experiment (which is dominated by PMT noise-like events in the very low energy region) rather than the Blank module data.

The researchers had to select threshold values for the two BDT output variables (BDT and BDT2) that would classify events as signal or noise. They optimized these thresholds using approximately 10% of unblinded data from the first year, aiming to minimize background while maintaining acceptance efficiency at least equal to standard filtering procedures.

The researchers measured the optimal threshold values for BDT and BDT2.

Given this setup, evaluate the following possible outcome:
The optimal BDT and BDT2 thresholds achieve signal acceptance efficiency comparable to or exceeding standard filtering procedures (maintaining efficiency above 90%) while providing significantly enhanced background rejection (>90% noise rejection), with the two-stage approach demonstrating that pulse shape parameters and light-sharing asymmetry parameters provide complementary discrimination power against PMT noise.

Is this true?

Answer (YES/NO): NO